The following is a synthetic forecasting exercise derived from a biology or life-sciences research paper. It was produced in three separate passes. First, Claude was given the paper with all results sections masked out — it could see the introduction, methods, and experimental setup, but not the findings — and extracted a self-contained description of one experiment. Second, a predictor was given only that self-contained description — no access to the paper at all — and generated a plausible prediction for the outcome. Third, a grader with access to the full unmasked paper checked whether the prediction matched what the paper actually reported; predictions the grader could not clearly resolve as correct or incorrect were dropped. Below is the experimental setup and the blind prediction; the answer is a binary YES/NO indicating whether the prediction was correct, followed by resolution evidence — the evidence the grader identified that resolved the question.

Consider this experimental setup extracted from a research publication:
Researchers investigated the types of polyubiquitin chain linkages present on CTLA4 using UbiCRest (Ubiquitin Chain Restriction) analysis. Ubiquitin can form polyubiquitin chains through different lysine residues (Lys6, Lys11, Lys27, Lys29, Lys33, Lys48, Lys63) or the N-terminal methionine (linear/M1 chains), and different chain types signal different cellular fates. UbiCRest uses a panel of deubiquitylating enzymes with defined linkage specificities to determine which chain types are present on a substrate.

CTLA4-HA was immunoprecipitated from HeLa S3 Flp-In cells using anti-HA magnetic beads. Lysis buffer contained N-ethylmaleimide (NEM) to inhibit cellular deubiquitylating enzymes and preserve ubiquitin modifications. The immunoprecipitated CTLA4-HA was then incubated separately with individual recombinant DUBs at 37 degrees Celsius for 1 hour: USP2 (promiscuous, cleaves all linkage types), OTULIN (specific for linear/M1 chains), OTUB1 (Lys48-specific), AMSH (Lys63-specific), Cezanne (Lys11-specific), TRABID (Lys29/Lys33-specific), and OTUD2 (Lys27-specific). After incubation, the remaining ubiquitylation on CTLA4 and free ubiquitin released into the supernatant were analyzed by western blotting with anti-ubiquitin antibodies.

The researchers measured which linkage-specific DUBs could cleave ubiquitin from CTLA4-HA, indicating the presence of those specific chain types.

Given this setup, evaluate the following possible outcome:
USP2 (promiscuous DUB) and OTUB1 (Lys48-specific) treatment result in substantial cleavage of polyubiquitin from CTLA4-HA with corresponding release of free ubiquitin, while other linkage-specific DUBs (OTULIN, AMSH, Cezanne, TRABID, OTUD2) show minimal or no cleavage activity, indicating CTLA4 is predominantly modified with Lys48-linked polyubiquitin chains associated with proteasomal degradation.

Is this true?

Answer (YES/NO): NO